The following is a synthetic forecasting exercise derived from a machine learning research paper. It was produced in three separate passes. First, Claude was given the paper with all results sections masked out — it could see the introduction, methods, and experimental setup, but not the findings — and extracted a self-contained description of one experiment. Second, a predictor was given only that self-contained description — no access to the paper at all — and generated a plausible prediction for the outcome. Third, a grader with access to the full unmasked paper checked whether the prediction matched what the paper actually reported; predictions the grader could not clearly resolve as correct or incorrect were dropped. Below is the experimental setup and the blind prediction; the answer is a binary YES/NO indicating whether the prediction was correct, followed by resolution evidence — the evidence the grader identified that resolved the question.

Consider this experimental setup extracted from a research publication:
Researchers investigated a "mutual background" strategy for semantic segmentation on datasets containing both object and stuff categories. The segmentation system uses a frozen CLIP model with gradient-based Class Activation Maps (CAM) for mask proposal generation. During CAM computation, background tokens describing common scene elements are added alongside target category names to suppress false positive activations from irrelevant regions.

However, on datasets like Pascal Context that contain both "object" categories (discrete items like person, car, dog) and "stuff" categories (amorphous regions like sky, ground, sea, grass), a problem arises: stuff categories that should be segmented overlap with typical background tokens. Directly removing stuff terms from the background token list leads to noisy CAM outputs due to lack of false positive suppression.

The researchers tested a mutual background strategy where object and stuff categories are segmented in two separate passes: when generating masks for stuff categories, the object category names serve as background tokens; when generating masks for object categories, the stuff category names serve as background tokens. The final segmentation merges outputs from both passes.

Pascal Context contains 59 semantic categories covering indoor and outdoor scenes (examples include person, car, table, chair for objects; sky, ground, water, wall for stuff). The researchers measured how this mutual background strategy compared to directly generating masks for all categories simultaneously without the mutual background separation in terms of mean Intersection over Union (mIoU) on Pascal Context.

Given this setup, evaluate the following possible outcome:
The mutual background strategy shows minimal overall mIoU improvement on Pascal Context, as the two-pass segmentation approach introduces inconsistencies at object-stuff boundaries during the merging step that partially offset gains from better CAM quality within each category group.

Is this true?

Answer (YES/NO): NO